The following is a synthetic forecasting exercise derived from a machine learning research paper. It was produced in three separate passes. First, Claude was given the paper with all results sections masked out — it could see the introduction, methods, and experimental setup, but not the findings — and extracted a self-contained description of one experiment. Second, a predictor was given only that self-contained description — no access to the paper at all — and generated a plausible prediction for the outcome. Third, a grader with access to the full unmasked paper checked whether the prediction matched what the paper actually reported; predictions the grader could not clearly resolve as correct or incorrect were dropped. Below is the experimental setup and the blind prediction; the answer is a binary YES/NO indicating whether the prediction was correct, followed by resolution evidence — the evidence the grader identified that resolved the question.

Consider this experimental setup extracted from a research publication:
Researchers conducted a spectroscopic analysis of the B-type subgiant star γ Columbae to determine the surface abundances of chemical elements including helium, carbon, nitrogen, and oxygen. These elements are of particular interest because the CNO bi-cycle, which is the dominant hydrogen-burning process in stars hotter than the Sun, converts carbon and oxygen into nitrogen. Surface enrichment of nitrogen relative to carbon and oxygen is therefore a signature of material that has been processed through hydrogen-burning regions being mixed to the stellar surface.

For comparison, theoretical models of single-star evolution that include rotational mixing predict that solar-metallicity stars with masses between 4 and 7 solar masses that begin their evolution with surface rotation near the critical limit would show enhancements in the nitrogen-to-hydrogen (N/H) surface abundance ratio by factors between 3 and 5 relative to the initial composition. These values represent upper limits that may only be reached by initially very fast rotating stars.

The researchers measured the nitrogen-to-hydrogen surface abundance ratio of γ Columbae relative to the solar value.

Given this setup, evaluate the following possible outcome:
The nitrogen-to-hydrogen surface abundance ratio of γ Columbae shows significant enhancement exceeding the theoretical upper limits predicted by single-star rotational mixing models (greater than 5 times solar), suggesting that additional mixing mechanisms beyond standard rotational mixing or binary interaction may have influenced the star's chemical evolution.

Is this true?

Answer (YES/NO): YES